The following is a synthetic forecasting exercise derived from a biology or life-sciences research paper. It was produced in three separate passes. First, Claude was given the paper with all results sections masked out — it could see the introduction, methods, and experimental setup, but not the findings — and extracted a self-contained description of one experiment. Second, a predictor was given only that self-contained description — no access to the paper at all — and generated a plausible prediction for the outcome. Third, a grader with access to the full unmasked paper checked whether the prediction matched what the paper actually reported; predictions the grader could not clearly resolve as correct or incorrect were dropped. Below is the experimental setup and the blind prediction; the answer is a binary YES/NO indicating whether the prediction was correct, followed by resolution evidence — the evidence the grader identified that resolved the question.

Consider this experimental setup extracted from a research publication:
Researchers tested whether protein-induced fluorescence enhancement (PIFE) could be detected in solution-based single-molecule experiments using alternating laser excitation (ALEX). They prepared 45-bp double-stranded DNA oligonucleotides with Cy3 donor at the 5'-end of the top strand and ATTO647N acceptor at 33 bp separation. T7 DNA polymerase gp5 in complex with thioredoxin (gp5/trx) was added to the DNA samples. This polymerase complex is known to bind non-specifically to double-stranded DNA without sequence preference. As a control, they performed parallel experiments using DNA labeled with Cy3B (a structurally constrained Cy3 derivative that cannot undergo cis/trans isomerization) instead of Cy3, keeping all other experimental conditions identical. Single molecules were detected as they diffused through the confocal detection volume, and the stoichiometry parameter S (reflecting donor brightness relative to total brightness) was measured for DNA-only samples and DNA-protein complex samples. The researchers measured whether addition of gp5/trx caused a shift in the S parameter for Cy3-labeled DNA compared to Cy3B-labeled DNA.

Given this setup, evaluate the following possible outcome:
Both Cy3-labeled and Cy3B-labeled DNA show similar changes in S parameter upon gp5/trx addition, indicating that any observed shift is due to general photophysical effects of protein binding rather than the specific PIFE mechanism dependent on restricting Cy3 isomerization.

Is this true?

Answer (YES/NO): NO